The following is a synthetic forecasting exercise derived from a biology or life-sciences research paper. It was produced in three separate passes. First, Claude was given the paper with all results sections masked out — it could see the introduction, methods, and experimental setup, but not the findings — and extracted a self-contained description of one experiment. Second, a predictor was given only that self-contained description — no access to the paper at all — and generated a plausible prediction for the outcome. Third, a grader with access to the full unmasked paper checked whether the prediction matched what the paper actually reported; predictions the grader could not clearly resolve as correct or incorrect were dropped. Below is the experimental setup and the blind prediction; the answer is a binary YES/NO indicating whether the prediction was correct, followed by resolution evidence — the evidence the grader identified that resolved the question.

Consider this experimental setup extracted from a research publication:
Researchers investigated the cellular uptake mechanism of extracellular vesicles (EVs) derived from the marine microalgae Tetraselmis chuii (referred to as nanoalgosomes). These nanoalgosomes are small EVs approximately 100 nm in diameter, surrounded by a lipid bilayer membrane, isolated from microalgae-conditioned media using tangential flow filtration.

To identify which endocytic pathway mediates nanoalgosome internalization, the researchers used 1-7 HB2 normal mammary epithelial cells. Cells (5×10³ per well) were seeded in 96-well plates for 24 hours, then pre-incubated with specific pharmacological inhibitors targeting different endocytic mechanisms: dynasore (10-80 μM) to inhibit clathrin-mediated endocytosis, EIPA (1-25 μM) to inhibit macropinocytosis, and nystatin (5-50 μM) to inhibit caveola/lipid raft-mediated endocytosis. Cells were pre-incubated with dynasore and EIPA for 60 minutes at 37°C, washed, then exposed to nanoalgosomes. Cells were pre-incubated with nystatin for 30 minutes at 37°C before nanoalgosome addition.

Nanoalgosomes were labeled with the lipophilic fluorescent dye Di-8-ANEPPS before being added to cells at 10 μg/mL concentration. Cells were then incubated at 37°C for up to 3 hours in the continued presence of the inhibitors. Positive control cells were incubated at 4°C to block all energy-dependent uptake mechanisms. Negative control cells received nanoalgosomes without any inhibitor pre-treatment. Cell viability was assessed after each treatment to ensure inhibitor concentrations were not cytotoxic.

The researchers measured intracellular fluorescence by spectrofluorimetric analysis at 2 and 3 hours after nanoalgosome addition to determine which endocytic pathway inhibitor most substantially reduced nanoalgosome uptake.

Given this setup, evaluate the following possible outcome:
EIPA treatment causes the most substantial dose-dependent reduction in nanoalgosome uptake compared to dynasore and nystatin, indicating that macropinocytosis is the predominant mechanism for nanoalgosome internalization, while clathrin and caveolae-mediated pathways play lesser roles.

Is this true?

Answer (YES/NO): NO